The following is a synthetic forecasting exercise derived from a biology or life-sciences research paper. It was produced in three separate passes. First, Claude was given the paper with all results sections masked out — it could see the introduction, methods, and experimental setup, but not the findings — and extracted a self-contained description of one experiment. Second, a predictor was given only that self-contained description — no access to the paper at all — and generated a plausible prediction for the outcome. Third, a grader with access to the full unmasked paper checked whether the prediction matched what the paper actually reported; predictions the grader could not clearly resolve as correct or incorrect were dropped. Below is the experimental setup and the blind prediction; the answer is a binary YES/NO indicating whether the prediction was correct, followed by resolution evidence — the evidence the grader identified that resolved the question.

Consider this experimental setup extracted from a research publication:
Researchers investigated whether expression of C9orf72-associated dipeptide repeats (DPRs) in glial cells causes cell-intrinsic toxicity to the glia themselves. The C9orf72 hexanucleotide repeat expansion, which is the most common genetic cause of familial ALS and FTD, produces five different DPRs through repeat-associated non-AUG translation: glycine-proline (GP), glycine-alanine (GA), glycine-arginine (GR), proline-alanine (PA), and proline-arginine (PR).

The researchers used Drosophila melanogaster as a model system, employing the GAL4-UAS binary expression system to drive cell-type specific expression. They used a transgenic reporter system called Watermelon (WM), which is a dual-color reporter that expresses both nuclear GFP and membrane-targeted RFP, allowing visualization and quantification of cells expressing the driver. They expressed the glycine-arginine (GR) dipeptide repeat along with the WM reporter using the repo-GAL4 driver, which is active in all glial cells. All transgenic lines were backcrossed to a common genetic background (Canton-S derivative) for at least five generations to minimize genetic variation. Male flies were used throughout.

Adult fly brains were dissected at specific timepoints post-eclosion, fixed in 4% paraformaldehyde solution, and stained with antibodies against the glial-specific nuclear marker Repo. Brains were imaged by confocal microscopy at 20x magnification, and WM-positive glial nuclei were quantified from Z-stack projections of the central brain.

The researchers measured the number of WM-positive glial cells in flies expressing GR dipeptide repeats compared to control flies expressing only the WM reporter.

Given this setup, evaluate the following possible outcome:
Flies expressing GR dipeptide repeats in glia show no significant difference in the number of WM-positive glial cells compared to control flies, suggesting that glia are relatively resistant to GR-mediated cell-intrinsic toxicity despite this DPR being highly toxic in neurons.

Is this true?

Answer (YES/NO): NO